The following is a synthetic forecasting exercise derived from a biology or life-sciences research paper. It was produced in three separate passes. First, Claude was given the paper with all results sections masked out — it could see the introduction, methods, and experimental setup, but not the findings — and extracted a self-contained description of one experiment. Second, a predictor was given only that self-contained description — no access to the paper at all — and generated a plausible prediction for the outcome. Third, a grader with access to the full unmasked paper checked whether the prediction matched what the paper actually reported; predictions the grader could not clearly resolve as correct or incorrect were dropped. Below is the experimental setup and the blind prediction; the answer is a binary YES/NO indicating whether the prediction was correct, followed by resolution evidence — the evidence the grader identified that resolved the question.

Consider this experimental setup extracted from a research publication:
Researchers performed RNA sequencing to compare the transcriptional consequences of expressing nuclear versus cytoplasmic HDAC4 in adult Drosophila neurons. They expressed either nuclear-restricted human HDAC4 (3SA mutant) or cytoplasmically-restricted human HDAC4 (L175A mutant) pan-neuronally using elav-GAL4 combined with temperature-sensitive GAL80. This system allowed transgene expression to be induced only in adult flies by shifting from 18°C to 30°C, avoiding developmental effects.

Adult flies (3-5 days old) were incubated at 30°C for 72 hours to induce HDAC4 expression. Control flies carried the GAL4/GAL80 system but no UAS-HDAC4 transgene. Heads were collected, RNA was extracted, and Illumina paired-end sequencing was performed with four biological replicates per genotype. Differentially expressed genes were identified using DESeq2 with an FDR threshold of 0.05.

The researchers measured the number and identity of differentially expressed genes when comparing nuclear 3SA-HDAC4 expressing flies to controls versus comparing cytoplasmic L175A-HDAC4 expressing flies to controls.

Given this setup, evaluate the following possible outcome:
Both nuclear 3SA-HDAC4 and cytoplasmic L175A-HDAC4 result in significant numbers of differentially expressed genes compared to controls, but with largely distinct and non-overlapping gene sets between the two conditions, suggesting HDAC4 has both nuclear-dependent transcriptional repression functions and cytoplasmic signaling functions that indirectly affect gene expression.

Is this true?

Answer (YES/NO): NO